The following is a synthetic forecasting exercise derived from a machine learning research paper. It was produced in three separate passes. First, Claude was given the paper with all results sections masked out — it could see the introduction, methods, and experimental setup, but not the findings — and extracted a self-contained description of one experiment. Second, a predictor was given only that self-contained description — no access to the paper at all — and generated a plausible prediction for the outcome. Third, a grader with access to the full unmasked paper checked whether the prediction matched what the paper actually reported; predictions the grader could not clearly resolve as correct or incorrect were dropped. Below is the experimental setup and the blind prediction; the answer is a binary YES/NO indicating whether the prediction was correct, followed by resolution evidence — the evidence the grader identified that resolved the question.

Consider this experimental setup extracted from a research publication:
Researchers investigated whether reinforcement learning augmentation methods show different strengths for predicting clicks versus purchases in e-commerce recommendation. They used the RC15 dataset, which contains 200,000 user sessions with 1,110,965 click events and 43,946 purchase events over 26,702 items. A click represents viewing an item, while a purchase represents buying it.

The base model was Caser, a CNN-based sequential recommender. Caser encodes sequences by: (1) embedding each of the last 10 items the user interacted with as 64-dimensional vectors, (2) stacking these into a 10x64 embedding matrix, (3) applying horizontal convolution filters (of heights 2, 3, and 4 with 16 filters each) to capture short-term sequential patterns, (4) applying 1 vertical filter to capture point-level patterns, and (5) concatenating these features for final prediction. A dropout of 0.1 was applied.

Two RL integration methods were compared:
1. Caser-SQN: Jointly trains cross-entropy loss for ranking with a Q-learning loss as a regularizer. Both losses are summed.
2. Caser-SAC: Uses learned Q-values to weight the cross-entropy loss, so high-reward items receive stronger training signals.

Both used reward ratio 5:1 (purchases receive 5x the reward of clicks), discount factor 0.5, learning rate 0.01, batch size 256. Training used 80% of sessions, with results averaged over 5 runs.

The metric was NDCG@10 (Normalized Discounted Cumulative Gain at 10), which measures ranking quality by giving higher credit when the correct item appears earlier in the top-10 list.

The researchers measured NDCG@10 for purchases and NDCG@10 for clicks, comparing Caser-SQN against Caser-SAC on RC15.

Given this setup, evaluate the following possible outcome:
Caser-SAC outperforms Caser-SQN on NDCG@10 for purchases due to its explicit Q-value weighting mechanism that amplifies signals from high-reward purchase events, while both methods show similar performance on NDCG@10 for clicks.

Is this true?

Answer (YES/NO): YES